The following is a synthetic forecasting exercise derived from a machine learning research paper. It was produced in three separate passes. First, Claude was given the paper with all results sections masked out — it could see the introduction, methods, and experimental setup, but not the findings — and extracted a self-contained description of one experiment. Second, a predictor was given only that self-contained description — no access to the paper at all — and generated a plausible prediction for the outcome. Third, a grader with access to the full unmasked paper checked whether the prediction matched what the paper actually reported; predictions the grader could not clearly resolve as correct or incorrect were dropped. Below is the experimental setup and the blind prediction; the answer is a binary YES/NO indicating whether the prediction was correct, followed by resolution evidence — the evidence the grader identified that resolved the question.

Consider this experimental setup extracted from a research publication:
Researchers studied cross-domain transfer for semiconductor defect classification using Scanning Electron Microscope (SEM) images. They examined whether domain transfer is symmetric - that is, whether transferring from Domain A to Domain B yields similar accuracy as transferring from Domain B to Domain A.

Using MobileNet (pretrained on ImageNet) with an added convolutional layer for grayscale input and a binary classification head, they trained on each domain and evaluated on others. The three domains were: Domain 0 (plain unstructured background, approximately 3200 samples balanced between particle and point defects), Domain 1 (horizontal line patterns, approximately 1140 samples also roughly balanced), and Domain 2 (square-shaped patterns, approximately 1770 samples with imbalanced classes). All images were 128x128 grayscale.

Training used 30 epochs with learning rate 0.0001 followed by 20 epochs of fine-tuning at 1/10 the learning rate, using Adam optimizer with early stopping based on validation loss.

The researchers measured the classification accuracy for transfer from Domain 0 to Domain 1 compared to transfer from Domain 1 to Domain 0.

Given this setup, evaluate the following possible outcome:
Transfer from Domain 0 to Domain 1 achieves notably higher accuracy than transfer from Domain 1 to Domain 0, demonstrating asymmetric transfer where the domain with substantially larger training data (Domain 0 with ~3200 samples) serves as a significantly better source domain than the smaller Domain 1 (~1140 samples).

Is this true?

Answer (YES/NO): NO